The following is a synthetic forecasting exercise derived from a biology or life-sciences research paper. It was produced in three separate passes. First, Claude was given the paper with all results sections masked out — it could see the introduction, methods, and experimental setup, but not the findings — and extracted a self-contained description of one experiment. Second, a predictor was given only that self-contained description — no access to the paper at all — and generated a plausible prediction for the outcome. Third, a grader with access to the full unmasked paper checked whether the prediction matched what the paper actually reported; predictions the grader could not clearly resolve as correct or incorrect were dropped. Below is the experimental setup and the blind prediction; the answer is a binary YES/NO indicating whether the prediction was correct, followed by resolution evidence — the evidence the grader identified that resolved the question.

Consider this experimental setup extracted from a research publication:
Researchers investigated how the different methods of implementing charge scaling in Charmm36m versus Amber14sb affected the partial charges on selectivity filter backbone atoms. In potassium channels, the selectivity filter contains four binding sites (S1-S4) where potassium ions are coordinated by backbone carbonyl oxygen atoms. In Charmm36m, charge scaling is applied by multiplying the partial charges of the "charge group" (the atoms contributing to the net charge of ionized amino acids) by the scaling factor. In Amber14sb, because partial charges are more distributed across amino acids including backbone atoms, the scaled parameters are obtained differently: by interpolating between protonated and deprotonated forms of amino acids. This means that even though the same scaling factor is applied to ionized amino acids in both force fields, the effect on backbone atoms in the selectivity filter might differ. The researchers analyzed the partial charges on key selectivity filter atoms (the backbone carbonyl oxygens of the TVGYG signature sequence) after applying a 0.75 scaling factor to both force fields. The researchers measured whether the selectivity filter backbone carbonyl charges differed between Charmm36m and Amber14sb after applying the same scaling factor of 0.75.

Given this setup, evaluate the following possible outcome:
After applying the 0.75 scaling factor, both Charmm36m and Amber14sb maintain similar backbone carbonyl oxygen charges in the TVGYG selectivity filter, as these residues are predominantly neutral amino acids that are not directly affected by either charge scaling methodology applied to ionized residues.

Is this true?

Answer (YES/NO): NO